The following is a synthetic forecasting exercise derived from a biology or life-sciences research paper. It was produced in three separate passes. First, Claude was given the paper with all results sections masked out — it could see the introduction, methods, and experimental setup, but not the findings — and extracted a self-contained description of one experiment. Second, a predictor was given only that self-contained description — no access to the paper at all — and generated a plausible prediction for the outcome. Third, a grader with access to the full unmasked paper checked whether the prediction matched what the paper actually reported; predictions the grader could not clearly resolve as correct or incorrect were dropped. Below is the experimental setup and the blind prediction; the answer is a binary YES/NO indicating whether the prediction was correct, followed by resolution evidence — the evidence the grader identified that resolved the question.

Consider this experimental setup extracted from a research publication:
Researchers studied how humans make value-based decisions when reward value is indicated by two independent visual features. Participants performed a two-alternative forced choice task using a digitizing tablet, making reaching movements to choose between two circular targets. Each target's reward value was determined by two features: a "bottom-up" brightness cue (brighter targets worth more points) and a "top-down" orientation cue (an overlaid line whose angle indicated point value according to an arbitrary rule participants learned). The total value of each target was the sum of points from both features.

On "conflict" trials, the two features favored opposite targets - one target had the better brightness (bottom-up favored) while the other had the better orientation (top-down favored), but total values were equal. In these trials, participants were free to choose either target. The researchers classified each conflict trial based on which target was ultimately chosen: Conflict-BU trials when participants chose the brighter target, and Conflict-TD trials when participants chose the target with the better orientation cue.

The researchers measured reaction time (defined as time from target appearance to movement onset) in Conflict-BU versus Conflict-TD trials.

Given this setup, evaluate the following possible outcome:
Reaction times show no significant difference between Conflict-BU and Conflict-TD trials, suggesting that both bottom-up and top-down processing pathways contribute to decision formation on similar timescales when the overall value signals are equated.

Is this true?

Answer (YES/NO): NO